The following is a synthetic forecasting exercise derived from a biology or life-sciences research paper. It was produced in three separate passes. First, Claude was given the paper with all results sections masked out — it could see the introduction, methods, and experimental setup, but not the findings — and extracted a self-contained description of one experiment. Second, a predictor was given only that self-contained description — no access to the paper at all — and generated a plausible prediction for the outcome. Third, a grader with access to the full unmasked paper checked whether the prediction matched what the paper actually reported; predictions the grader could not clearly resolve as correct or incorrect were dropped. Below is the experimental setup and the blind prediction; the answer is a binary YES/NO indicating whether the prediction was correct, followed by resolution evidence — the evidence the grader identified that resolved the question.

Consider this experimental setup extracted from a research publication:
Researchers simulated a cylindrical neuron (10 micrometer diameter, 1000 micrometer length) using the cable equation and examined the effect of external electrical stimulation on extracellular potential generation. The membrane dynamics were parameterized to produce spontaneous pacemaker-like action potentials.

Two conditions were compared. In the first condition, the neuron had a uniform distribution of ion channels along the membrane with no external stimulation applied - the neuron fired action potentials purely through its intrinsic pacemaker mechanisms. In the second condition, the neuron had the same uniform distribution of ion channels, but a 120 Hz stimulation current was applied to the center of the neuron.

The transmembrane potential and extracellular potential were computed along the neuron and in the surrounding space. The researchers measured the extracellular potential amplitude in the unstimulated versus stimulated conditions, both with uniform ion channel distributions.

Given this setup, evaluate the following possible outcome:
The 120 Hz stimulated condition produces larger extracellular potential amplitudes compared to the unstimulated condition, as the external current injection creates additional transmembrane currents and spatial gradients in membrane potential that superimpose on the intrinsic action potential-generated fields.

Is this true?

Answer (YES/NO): YES